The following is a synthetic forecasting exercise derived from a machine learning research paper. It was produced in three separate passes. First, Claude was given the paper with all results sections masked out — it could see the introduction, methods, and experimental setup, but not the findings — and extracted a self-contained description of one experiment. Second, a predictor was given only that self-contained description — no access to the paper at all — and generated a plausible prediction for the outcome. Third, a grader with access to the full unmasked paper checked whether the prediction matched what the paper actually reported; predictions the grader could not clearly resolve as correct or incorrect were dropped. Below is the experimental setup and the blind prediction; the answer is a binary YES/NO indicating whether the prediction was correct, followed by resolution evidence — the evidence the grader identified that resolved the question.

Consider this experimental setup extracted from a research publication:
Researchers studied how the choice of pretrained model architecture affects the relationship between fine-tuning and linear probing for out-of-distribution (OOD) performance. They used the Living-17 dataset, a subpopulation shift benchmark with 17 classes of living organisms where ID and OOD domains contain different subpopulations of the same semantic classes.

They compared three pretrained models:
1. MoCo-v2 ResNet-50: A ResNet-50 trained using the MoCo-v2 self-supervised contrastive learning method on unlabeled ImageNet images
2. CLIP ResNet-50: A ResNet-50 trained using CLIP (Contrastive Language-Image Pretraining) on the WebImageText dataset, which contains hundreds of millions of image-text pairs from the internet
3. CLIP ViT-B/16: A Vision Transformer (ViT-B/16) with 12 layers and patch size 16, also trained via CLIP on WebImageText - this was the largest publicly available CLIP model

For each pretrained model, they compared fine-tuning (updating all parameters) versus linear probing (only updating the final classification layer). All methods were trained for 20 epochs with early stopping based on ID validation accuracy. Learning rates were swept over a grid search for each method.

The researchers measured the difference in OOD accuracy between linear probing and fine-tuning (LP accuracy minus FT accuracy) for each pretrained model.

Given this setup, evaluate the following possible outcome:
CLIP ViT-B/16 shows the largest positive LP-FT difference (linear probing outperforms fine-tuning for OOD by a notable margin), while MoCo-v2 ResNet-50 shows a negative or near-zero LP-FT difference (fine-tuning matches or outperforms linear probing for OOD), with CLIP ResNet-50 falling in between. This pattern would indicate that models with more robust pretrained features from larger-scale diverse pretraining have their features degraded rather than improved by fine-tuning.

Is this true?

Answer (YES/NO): NO